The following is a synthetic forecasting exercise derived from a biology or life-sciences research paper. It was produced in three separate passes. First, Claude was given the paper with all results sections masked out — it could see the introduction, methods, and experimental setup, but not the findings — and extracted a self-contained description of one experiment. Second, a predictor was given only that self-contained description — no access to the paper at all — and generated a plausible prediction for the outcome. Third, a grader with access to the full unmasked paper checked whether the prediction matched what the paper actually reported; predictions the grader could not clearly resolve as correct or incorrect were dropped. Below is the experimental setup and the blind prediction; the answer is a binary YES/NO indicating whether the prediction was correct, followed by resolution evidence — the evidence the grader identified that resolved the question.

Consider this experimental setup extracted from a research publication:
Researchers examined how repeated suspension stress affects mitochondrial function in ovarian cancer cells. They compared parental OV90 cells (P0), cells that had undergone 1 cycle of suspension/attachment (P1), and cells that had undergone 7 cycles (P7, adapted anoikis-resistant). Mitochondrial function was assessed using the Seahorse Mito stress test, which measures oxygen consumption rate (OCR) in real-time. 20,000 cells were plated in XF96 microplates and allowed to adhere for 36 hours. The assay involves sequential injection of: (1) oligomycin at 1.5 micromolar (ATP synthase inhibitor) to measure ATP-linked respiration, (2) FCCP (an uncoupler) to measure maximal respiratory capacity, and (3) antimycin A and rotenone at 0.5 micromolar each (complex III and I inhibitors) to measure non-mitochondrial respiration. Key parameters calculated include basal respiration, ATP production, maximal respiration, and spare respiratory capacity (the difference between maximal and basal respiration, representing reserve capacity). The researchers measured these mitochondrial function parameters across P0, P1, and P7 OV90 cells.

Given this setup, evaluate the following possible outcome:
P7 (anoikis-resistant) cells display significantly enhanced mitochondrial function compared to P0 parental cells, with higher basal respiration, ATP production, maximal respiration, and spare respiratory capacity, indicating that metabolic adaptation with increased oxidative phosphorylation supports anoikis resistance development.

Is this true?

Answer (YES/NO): YES